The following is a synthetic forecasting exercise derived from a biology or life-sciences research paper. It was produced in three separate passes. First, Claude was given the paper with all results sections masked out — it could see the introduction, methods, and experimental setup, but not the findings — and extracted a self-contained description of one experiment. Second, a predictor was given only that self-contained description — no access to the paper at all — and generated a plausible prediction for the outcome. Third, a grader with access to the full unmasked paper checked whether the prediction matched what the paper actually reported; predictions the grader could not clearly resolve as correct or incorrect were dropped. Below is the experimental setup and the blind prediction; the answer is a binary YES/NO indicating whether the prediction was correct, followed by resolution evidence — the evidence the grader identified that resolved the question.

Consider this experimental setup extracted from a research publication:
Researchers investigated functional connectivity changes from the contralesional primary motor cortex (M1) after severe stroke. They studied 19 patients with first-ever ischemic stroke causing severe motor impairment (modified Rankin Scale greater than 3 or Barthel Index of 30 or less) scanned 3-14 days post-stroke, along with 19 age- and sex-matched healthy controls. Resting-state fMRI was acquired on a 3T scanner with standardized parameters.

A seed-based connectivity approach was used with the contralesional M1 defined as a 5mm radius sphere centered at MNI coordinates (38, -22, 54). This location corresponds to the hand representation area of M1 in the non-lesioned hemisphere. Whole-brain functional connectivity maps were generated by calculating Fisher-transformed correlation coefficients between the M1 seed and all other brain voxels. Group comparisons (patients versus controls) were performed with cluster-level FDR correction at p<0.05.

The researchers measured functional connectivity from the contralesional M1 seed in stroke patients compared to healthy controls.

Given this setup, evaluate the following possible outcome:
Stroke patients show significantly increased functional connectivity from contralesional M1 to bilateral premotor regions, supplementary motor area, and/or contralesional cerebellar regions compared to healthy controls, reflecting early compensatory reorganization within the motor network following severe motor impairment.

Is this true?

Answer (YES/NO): YES